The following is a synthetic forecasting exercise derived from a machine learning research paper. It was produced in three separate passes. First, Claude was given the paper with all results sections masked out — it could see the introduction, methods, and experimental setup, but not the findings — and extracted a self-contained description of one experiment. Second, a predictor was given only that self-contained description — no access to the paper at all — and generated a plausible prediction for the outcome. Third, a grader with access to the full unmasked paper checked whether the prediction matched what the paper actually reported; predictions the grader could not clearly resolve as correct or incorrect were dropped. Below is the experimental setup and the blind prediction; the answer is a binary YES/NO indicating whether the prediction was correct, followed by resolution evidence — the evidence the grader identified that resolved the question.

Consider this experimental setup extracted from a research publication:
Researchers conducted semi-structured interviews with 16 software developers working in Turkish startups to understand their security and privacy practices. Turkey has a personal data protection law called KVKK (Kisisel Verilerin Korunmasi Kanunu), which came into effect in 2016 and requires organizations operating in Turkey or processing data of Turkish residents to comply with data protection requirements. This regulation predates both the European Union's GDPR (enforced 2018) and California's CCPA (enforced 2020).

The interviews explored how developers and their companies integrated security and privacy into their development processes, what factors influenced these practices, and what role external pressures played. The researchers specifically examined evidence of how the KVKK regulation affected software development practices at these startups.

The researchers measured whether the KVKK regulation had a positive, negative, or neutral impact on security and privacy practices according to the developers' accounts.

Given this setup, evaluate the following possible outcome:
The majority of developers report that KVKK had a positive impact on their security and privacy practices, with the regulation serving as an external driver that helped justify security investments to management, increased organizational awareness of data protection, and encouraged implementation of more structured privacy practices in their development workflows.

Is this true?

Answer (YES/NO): NO